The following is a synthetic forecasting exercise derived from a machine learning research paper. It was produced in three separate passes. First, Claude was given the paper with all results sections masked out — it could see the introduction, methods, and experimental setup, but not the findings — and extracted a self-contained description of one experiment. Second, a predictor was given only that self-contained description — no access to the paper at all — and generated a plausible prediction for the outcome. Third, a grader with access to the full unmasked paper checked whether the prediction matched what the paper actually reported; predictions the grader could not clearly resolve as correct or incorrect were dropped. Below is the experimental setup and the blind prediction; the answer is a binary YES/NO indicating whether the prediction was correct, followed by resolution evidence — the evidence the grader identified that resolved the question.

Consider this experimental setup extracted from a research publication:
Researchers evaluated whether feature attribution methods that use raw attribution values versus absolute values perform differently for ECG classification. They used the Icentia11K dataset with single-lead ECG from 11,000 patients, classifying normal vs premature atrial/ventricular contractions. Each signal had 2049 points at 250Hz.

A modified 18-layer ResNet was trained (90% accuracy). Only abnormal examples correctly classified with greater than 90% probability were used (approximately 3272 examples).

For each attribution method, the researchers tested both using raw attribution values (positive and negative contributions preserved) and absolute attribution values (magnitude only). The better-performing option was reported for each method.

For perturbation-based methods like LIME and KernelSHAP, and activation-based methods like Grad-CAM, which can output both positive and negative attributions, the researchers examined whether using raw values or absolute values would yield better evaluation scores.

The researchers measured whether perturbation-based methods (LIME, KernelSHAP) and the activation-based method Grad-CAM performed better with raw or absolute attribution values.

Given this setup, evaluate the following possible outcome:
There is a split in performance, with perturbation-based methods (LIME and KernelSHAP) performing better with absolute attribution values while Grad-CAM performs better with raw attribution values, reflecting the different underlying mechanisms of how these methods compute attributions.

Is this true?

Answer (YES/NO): NO